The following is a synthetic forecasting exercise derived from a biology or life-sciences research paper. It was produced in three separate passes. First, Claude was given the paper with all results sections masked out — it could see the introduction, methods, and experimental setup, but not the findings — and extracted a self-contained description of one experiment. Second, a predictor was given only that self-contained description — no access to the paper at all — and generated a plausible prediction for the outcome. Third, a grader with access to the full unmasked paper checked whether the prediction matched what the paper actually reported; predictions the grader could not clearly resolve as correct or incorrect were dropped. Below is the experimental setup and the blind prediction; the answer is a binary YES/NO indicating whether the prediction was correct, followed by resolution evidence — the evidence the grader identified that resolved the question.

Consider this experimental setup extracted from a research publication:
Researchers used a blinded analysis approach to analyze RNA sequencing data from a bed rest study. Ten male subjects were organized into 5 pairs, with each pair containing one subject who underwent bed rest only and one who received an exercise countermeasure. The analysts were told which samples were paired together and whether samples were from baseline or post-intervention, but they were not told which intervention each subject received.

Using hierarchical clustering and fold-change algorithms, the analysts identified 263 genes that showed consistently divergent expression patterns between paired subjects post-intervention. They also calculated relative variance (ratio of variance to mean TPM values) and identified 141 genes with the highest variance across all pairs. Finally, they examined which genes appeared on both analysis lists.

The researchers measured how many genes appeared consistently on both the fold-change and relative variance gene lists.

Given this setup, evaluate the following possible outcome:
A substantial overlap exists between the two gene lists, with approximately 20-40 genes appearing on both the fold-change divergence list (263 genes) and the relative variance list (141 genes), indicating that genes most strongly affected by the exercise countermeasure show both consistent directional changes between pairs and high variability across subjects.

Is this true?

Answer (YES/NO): NO